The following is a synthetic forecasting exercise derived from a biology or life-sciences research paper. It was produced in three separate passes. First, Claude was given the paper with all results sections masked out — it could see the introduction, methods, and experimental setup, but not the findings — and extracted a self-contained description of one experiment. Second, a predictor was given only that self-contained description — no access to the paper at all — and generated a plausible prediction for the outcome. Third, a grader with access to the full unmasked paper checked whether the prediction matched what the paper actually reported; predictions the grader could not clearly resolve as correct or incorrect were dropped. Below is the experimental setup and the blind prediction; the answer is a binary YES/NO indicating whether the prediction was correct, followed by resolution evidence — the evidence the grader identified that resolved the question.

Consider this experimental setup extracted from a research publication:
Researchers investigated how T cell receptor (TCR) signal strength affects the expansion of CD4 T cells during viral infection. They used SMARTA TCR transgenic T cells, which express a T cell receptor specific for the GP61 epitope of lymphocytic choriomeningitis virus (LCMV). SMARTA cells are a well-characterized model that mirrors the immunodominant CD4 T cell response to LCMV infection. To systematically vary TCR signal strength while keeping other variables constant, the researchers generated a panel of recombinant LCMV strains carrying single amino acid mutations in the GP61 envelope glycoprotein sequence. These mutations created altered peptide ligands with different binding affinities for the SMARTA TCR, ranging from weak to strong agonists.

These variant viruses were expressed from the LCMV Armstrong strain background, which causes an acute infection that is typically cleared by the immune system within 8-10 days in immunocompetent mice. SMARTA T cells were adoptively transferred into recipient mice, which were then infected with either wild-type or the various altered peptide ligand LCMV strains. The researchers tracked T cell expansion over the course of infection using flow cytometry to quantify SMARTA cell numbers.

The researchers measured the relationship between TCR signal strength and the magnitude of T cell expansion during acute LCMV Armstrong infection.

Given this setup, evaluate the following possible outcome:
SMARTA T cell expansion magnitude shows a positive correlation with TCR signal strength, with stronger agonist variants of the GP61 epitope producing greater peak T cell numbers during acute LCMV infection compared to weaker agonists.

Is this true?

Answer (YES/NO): YES